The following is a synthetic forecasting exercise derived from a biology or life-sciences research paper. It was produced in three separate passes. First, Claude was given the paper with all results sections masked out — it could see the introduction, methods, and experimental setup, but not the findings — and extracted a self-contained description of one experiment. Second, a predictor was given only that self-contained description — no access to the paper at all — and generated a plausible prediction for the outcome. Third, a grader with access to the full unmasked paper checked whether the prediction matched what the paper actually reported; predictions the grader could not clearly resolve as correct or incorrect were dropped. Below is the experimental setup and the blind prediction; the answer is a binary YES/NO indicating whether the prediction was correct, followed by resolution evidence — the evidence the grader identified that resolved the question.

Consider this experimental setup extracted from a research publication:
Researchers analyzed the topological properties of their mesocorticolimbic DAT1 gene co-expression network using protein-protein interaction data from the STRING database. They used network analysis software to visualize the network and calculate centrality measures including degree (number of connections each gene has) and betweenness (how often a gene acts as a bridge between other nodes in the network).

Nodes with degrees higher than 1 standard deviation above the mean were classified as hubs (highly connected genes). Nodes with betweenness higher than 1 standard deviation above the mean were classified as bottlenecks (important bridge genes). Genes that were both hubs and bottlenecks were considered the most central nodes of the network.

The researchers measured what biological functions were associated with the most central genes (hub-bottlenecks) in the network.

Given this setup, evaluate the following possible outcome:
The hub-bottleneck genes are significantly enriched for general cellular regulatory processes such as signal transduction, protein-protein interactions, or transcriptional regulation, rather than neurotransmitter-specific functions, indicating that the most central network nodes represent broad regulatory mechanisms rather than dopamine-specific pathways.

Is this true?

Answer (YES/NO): YES